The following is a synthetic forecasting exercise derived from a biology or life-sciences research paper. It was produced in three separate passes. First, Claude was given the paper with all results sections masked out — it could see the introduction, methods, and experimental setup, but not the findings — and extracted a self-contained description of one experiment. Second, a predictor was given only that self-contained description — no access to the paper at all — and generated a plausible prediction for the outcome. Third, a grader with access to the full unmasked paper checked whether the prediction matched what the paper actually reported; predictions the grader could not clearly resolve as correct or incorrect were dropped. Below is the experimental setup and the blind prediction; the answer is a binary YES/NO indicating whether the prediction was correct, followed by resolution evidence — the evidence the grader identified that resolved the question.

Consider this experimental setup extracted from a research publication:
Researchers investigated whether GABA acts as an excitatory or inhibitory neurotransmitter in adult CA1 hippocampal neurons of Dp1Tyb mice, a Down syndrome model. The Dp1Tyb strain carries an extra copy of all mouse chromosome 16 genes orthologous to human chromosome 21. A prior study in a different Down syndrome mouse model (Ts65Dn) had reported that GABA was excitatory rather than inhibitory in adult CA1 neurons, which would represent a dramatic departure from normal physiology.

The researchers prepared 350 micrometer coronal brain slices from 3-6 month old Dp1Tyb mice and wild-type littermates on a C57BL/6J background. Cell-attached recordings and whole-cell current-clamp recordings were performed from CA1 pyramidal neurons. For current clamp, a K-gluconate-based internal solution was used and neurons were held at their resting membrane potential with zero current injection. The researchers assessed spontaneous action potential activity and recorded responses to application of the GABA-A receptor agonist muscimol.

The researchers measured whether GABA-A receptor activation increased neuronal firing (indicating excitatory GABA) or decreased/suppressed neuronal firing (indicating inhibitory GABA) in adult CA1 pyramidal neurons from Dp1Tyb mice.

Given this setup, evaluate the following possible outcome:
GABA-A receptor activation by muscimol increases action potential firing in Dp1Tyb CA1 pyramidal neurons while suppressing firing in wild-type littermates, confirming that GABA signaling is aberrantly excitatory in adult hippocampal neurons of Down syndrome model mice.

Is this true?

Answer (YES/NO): NO